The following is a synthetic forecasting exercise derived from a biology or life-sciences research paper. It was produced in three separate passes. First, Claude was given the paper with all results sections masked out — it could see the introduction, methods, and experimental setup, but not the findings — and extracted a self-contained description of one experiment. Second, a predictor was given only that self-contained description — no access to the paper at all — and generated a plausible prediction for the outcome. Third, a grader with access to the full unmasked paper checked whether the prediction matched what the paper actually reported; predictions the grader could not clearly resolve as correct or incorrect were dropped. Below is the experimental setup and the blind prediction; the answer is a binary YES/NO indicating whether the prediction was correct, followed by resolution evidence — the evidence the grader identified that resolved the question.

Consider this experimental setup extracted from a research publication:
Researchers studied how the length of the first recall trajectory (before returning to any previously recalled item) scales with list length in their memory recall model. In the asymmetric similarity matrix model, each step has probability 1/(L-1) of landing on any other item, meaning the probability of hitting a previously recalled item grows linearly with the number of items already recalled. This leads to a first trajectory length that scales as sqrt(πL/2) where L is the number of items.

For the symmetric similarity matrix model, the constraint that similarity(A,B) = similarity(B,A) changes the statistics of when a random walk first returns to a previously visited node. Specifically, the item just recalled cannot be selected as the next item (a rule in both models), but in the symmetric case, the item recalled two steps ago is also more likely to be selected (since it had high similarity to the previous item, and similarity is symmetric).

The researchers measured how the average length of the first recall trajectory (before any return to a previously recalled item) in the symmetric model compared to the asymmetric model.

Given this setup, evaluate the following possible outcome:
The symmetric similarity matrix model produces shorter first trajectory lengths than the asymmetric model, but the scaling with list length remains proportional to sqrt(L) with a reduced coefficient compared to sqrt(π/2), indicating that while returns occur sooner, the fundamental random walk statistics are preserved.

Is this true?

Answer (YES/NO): NO